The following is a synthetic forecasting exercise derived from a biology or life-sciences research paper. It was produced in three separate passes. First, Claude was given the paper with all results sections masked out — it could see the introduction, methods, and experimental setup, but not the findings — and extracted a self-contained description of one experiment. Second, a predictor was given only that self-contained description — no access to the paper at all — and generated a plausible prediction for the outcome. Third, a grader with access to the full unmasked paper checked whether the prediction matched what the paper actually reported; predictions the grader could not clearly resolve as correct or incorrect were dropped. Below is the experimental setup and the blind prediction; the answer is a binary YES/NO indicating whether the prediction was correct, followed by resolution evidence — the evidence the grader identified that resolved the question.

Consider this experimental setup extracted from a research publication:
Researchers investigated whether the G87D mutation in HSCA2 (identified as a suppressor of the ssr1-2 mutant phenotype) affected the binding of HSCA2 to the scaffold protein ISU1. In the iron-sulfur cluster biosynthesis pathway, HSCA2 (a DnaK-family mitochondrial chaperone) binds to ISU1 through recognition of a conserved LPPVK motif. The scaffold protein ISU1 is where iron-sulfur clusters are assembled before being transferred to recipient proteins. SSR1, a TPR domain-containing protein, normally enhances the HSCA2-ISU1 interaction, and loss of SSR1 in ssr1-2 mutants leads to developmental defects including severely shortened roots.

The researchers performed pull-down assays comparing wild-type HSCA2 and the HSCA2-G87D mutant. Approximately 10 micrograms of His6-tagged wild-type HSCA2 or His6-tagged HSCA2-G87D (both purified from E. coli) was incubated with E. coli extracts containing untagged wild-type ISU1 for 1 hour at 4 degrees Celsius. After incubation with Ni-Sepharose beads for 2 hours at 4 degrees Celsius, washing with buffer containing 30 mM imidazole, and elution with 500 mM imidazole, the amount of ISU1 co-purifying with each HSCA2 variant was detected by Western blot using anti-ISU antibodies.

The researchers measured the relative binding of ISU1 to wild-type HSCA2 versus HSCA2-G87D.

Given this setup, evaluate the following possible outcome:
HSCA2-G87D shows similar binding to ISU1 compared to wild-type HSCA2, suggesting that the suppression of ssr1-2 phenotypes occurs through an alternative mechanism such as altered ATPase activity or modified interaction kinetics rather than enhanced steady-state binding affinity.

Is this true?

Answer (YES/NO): NO